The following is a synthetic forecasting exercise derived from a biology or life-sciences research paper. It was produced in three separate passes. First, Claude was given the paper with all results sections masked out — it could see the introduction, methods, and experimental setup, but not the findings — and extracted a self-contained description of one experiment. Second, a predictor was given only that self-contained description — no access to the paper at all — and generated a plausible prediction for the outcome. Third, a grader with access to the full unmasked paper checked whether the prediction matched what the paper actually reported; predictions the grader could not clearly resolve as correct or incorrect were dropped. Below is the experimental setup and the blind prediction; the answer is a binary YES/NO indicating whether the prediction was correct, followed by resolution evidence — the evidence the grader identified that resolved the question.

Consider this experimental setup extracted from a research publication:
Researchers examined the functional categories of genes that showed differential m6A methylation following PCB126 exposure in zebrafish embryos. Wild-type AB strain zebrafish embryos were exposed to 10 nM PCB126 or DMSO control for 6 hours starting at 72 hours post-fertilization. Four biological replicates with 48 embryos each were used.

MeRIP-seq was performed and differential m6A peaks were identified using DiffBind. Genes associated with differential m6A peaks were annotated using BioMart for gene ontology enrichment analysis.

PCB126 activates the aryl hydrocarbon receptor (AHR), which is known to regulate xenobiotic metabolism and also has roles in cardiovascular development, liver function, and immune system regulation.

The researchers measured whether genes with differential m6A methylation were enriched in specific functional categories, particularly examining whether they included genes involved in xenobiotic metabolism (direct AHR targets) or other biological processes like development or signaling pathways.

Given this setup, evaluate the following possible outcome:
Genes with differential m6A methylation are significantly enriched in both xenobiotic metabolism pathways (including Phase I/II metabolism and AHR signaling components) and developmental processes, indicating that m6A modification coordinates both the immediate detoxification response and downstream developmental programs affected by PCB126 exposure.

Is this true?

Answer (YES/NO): NO